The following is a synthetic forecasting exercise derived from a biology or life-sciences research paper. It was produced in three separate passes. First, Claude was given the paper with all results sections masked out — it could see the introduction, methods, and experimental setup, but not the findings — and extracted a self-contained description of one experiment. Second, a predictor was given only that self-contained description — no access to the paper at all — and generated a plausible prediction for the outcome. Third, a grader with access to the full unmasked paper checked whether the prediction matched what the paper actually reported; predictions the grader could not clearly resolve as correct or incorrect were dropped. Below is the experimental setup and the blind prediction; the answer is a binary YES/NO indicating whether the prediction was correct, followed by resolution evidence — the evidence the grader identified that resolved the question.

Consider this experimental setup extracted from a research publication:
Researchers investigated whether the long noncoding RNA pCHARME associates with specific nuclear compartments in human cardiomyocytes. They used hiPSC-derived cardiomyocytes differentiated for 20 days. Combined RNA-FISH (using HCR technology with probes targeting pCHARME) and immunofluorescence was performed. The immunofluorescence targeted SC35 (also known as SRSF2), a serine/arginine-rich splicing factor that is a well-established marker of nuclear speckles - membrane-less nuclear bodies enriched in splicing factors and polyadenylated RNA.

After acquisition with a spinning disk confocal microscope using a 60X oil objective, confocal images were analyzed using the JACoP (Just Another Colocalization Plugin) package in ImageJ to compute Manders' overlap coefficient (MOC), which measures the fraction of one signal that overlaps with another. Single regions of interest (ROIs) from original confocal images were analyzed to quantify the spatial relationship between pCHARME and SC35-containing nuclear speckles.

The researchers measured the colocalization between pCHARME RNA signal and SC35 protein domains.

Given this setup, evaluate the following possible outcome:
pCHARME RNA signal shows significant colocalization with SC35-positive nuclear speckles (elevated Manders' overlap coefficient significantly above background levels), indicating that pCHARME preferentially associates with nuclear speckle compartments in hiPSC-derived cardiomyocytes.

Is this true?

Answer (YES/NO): YES